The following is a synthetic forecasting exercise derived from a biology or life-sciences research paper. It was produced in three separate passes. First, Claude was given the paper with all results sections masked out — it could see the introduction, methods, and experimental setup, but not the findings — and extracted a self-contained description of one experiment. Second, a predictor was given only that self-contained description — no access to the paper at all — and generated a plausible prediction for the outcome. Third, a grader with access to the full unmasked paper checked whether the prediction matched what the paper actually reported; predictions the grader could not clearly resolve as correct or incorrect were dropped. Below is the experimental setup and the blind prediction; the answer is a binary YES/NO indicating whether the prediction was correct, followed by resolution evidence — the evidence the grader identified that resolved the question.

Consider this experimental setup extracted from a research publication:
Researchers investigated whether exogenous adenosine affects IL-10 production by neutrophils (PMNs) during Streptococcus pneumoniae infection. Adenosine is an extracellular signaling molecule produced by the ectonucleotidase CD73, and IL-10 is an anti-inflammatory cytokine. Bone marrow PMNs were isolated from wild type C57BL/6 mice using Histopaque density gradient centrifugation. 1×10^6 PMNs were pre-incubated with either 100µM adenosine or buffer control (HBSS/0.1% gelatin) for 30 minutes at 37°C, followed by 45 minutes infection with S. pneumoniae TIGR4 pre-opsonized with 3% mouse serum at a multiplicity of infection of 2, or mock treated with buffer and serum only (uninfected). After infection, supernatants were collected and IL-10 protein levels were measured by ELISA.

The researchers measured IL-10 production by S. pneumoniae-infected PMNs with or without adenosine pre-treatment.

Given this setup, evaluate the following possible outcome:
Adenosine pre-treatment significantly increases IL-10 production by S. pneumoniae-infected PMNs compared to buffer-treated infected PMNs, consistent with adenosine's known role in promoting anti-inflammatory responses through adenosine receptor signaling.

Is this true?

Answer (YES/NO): NO